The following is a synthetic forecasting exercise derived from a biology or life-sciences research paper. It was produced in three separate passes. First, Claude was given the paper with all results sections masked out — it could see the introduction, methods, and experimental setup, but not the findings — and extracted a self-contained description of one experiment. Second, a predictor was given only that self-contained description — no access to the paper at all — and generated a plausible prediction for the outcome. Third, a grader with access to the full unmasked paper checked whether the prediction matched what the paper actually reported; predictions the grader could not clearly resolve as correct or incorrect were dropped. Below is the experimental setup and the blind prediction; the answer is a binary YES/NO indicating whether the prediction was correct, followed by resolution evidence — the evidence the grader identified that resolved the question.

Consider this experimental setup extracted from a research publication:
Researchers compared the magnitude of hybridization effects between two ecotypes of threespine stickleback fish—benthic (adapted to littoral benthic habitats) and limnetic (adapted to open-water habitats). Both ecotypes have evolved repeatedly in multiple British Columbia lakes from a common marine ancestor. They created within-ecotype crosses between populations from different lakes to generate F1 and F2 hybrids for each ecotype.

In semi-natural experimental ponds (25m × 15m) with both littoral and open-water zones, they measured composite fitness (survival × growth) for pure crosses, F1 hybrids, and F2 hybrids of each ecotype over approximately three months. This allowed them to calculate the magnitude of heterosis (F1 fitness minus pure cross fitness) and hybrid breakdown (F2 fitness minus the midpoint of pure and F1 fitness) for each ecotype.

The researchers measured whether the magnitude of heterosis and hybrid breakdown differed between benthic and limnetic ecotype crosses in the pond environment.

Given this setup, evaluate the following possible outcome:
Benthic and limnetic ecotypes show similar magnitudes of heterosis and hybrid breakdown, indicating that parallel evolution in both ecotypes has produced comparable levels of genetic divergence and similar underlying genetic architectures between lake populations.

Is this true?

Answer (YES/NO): NO